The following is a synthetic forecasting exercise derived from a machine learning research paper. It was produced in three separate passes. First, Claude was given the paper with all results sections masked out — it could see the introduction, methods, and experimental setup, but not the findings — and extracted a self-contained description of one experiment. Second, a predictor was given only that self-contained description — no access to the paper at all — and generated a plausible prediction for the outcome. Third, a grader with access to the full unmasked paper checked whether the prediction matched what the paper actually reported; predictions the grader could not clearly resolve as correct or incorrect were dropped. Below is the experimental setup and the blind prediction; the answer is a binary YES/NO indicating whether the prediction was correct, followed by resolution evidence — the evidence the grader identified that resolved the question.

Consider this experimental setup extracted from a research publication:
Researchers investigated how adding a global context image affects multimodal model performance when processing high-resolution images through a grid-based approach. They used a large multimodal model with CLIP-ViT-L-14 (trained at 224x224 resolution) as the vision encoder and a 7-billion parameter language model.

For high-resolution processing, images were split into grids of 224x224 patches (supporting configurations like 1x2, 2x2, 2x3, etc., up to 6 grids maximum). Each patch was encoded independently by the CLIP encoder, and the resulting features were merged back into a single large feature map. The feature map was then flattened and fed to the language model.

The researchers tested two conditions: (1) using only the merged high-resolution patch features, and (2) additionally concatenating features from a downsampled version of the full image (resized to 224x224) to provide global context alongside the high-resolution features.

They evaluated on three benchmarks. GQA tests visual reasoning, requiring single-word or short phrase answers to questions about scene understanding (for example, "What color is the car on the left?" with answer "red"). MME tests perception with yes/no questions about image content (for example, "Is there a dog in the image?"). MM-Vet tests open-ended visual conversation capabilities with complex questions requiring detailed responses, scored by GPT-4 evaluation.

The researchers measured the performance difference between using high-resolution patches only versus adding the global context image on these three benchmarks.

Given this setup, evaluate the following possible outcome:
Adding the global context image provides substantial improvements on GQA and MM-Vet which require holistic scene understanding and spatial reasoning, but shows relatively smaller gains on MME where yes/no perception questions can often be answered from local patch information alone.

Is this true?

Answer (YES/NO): NO